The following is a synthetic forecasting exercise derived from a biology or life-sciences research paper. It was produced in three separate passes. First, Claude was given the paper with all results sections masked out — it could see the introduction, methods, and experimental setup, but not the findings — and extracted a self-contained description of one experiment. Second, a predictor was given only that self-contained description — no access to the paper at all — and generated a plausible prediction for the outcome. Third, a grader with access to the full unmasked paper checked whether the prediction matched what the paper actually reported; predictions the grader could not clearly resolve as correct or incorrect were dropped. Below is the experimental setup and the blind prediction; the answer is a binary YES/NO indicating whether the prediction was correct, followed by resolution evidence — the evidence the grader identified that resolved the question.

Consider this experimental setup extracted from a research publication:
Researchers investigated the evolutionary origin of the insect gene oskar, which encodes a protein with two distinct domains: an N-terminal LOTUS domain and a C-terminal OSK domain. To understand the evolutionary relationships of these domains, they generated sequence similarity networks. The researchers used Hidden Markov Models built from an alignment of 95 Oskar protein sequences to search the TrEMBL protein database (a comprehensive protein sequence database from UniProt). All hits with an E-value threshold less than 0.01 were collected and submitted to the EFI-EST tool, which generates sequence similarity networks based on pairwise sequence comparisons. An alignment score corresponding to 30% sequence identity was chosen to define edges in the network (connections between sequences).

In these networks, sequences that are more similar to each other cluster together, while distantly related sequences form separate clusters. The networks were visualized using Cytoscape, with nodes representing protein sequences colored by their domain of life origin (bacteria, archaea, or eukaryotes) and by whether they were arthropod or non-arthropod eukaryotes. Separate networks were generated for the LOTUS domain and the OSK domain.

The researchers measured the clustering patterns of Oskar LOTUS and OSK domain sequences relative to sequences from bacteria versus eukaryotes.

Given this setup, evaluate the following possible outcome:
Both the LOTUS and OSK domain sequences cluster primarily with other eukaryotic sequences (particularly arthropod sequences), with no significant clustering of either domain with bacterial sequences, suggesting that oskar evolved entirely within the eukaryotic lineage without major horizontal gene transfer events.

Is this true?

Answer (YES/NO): NO